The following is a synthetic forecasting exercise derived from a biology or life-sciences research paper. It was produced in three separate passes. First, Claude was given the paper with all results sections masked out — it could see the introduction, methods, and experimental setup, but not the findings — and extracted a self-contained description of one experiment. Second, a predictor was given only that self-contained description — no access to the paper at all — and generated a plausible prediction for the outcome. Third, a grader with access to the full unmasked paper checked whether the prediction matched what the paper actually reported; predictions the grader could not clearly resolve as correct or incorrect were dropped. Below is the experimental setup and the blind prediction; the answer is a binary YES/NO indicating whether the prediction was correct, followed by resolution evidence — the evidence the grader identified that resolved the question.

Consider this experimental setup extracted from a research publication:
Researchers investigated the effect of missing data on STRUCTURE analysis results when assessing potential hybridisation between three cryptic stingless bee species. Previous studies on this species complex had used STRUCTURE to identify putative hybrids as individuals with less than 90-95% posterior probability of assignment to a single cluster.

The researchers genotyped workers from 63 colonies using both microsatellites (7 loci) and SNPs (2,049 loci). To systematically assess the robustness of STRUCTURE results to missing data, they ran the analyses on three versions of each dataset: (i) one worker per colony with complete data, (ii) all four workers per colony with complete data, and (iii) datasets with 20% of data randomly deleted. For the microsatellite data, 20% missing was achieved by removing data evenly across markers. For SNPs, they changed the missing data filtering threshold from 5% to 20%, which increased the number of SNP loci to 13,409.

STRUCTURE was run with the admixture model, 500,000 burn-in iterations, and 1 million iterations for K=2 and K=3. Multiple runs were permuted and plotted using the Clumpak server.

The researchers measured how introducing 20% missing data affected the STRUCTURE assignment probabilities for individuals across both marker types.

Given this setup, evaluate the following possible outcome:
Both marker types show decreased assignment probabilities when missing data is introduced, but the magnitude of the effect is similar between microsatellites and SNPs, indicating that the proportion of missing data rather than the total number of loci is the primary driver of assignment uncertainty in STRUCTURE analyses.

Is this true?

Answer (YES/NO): NO